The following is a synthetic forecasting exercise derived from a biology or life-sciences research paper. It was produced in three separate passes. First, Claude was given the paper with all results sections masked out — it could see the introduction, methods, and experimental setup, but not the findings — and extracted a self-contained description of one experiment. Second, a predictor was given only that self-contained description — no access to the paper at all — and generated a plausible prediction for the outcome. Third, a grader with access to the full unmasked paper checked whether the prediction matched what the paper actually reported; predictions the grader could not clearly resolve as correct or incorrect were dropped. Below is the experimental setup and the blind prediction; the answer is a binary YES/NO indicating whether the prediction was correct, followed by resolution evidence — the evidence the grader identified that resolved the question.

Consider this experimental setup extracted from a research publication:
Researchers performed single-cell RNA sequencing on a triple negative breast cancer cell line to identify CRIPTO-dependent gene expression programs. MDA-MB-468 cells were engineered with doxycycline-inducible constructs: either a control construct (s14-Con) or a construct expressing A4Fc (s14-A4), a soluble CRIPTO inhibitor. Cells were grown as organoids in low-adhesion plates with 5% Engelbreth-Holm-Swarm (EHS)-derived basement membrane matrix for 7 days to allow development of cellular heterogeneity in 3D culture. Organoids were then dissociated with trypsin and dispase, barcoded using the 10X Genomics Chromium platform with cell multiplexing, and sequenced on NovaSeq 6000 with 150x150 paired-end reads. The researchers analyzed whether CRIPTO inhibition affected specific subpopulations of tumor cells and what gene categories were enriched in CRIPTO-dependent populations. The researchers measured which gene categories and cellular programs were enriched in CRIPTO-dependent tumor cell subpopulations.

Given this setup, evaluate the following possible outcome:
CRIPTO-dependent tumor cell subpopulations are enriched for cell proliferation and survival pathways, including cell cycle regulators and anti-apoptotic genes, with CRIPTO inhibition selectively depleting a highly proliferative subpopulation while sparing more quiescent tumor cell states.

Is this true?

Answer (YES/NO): NO